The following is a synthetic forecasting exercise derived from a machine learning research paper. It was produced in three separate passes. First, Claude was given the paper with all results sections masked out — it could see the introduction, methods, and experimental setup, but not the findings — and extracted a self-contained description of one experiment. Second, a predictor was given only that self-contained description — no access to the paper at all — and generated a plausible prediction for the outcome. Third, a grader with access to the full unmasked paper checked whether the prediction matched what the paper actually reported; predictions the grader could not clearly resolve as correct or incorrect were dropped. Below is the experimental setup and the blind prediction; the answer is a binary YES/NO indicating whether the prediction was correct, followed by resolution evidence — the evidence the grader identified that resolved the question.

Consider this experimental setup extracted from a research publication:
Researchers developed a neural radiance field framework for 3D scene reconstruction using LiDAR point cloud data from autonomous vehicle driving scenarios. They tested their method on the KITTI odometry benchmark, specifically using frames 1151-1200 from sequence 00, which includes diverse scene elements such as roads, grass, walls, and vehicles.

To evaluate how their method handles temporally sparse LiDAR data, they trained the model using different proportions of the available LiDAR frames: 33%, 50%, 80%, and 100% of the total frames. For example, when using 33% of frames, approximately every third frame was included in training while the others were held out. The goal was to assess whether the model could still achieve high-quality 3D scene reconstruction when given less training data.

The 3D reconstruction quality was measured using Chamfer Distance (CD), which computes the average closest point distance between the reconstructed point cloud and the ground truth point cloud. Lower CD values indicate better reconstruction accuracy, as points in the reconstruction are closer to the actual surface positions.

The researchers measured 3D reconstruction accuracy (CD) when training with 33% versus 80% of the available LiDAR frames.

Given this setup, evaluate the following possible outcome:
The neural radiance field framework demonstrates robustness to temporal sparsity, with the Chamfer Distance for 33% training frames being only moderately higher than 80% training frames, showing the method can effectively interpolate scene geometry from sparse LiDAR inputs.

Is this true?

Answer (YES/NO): NO